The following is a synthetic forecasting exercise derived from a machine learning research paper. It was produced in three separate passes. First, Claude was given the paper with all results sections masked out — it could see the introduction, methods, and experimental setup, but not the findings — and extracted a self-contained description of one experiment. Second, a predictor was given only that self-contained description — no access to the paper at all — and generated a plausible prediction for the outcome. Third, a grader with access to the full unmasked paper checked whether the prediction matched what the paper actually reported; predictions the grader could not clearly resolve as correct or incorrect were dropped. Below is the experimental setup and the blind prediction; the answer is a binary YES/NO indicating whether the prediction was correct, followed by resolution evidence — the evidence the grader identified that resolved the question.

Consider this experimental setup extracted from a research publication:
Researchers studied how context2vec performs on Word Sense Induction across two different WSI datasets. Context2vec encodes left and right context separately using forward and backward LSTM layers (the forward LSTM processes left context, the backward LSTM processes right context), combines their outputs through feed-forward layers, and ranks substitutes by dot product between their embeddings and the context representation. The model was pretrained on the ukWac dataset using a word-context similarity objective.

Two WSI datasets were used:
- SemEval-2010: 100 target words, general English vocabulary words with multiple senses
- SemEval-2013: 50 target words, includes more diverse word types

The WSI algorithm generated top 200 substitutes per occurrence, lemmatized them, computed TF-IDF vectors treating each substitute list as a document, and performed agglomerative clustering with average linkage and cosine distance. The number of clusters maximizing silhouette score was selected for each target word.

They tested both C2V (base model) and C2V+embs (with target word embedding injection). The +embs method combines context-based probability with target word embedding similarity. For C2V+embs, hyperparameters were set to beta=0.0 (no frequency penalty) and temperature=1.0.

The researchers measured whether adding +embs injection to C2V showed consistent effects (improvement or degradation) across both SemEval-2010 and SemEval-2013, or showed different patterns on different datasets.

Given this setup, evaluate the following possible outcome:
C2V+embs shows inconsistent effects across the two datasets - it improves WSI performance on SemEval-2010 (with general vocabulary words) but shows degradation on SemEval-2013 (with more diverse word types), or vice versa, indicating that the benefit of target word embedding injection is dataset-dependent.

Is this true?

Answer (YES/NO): YES